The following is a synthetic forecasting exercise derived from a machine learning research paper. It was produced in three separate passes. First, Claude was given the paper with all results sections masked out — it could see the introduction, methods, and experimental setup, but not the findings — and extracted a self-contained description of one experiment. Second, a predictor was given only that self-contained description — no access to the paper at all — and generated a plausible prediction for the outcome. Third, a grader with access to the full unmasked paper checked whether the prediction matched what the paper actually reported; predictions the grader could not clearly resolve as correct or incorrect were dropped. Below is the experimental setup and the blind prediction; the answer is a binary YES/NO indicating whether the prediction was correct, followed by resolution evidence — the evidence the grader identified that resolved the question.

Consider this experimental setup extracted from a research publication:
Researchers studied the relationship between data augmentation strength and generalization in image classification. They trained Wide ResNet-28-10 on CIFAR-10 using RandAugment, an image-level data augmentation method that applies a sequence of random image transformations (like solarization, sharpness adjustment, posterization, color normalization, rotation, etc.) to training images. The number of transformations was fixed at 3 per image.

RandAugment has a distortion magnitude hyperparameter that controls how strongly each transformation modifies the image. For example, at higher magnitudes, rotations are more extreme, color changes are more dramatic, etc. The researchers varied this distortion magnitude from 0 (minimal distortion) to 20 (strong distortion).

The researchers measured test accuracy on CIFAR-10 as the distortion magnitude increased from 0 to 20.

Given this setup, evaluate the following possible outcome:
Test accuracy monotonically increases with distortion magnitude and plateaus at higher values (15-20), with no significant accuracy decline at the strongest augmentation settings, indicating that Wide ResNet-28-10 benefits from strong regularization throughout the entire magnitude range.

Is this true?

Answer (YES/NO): NO